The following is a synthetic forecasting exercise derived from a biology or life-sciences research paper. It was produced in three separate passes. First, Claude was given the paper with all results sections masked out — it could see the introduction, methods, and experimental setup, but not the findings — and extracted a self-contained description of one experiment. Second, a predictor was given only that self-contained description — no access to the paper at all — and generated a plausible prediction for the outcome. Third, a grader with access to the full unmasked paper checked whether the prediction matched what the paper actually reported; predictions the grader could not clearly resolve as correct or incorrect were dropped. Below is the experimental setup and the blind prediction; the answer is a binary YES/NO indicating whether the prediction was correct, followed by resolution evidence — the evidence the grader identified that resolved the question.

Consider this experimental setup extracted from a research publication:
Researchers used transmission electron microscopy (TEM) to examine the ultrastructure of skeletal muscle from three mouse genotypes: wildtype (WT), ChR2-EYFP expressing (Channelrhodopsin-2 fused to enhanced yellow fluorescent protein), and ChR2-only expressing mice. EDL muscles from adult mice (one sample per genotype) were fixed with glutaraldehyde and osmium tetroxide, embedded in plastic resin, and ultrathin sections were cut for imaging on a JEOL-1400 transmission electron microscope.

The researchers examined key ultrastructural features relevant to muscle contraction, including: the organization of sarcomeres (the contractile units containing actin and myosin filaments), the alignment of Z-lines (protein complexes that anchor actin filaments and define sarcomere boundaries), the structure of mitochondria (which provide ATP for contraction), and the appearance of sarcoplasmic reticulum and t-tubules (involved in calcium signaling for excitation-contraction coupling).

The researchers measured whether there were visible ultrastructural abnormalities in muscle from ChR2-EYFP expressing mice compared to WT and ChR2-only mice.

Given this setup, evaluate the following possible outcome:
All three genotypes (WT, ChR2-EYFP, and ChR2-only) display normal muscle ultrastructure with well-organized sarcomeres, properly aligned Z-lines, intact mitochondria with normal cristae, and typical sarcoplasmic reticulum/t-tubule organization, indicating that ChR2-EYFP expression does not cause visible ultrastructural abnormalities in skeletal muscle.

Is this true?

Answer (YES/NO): NO